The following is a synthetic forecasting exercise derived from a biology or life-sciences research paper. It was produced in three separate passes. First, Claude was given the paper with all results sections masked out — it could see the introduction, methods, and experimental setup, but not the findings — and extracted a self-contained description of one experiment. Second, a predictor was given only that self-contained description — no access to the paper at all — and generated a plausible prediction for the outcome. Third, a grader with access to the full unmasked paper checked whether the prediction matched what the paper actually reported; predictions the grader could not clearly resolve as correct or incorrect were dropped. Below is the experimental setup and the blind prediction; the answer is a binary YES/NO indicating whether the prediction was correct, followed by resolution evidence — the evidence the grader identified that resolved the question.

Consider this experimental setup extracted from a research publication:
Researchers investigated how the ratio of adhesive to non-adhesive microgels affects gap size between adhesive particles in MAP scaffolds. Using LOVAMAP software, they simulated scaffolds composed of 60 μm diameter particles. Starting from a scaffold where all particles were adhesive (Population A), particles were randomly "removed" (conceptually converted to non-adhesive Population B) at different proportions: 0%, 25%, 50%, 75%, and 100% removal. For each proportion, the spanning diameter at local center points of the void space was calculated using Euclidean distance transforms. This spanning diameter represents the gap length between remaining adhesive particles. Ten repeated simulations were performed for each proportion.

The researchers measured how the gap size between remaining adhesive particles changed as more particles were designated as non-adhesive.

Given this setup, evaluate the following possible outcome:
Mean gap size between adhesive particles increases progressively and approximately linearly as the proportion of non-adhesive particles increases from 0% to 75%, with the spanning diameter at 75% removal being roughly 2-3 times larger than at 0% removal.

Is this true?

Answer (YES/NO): NO